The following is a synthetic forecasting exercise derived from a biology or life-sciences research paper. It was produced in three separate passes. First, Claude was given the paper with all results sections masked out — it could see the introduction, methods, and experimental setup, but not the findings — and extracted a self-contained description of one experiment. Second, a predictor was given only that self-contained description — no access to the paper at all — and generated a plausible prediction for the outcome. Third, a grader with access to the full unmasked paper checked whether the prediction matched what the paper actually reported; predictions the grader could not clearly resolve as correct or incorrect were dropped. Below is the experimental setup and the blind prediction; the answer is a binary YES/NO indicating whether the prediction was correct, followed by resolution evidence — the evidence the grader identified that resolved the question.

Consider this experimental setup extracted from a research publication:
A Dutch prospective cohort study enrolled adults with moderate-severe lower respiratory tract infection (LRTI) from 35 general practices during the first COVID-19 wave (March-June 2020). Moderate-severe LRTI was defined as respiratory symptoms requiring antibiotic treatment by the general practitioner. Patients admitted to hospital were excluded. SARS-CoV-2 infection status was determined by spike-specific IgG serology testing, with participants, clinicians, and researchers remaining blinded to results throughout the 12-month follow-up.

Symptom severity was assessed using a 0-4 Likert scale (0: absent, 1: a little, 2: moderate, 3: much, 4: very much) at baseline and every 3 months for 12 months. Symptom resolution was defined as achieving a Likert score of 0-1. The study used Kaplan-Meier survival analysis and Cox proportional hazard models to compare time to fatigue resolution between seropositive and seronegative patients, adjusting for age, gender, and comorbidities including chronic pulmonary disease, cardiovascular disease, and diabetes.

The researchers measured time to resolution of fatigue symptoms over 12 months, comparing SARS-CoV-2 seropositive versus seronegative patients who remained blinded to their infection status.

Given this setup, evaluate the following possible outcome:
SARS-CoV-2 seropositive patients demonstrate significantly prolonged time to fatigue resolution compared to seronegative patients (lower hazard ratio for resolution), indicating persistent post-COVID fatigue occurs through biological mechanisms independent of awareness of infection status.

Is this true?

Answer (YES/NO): NO